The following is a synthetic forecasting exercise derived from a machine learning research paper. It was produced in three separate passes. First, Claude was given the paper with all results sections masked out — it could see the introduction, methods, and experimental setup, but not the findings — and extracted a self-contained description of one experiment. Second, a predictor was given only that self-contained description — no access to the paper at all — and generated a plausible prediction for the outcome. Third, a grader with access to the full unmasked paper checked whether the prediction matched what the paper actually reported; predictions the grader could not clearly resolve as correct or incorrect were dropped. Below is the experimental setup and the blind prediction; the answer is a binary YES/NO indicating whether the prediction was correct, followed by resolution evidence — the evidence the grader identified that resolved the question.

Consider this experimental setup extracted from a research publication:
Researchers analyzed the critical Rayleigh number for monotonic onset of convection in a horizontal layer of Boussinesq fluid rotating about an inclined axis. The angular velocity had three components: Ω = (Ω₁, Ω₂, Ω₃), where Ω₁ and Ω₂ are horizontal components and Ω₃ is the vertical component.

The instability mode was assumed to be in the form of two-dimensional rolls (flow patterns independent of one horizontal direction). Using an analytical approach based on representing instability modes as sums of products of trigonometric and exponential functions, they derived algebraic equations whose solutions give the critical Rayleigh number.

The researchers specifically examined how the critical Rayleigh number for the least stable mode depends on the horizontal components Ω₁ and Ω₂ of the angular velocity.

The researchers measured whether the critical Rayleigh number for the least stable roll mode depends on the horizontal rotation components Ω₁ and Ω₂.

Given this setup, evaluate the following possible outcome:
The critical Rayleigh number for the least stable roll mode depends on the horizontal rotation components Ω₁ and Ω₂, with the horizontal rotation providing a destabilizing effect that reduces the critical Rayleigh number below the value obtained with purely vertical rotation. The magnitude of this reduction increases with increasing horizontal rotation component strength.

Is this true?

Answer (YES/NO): NO